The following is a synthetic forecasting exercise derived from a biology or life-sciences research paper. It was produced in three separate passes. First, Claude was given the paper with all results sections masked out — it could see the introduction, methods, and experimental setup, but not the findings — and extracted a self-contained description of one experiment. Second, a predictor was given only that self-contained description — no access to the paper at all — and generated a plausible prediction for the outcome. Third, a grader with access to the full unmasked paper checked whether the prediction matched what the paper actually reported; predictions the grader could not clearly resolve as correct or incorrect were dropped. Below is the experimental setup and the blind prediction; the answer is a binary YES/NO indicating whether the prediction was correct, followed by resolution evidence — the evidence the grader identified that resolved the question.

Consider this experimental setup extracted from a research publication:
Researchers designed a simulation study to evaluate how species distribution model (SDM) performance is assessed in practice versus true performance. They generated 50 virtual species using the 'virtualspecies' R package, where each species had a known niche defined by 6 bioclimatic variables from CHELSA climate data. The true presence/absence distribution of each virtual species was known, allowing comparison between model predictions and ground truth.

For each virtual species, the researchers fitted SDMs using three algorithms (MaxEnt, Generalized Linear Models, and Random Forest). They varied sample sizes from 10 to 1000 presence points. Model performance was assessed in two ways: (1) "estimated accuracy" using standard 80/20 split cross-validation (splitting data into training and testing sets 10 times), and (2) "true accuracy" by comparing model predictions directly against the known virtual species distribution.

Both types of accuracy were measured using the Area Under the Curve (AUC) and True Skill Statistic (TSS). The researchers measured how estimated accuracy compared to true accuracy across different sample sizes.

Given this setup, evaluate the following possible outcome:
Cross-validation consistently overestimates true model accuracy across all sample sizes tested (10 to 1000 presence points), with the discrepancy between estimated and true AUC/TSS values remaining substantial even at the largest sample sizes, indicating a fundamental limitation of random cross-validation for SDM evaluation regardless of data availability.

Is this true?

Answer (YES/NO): NO